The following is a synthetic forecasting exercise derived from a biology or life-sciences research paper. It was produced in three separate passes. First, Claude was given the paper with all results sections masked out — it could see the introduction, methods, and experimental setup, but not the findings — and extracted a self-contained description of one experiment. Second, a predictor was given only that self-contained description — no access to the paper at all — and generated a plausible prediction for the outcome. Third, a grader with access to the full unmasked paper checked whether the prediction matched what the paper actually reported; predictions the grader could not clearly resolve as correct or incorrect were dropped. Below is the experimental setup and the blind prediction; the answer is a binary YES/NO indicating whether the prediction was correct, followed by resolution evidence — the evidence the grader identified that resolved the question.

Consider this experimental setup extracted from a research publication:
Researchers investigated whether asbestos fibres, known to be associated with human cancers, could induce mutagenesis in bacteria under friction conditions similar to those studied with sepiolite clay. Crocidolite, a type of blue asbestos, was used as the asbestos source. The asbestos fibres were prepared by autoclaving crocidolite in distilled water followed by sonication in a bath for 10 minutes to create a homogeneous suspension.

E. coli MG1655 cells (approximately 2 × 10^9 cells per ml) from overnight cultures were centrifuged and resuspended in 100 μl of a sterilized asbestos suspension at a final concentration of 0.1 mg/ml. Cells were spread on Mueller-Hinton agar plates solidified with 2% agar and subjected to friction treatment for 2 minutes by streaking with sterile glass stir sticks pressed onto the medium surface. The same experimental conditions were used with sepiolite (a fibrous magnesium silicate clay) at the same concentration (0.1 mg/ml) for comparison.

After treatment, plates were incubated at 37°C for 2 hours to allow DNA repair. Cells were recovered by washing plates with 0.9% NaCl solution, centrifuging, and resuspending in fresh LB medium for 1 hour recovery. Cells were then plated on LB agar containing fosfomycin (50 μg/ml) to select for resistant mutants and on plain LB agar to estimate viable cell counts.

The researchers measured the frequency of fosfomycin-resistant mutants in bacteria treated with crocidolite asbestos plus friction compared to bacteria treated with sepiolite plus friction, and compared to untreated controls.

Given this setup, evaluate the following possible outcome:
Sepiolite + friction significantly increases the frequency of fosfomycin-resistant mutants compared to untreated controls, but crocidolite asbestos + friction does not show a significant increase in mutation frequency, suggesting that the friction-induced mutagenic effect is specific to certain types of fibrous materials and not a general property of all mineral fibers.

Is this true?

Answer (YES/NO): NO